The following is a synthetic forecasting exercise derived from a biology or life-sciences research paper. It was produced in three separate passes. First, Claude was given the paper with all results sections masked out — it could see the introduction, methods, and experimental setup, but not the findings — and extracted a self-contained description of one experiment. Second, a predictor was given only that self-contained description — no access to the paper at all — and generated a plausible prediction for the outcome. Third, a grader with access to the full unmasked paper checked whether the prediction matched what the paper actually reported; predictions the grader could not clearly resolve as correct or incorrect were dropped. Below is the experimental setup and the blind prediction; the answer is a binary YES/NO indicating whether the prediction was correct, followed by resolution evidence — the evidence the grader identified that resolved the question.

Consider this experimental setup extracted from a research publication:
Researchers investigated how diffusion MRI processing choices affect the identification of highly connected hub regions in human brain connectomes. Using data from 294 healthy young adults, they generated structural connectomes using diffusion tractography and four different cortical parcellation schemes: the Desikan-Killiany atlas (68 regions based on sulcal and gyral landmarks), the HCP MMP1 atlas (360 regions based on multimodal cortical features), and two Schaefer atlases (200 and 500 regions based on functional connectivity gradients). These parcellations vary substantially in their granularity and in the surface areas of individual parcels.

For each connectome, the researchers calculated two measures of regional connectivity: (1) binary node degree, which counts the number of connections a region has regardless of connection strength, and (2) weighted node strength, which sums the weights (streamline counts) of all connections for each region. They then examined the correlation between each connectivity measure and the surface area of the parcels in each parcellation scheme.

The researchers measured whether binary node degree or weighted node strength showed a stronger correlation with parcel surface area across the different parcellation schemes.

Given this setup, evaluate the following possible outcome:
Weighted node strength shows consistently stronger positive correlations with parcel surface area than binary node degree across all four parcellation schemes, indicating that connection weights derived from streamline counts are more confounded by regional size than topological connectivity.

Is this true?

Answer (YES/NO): YES